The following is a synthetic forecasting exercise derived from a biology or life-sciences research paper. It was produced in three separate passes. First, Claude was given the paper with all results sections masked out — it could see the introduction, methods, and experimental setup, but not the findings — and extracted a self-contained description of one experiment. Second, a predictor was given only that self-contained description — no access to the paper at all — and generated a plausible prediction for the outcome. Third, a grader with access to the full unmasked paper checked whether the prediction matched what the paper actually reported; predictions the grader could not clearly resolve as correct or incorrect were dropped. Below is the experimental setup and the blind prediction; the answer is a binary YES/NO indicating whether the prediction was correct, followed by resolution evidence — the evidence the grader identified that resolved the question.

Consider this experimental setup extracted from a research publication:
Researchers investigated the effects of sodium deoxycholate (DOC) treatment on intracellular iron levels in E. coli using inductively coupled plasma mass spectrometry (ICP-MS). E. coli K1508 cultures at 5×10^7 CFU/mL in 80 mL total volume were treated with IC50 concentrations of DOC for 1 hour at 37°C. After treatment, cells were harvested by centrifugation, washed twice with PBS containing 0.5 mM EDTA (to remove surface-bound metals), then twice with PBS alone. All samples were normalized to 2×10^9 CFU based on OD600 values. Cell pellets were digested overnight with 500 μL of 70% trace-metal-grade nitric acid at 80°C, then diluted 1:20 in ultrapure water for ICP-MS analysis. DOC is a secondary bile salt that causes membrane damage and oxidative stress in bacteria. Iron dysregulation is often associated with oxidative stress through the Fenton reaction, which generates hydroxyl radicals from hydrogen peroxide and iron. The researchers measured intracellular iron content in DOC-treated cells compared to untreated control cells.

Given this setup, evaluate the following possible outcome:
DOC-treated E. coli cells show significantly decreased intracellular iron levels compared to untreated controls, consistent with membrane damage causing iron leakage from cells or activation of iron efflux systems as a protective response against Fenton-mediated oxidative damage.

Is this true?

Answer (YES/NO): YES